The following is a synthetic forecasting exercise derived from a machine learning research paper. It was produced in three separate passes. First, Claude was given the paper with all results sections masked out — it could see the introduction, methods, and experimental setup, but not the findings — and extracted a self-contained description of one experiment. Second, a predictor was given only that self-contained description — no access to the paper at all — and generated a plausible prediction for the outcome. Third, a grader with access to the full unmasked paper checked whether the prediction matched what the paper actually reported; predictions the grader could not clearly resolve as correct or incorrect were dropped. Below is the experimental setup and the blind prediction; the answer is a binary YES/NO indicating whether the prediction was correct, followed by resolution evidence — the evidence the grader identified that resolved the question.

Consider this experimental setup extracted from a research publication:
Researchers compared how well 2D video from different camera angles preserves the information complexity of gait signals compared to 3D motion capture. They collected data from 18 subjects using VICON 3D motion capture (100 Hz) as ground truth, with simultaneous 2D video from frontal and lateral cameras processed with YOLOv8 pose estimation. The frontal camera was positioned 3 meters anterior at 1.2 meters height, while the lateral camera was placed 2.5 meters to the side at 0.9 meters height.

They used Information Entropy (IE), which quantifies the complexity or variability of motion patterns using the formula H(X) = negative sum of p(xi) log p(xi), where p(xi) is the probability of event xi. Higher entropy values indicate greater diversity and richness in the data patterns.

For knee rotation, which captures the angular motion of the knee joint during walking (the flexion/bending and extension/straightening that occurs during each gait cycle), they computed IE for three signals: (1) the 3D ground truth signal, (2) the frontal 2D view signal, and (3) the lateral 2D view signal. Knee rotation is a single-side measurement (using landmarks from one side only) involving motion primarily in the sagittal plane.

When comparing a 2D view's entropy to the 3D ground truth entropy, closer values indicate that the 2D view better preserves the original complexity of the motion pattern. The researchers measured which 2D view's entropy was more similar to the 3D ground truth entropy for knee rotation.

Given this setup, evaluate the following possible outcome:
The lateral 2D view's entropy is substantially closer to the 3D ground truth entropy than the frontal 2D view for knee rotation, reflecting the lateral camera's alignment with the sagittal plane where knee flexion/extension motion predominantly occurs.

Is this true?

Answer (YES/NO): NO